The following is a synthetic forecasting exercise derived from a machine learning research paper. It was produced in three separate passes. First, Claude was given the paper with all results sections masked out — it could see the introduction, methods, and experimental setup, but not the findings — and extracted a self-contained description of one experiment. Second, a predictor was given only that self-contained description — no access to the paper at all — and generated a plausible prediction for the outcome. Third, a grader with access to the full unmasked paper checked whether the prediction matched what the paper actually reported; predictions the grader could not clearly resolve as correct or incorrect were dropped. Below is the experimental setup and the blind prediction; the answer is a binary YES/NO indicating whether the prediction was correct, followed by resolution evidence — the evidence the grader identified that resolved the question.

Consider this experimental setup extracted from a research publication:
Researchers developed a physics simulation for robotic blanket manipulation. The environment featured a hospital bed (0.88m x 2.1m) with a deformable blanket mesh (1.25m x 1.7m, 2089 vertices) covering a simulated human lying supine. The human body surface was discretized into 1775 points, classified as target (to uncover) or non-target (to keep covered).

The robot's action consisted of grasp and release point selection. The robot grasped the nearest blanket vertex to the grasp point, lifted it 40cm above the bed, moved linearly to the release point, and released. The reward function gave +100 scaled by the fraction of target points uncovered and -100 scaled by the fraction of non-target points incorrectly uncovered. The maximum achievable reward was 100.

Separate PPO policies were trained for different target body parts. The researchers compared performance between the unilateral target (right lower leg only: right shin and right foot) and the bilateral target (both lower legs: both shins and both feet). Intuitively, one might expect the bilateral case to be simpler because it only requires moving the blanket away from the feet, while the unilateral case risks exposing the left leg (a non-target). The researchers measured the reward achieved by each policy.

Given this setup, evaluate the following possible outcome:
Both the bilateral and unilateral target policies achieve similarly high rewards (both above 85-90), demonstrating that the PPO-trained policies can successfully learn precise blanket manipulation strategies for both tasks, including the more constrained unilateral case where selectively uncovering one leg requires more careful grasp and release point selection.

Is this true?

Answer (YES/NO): NO